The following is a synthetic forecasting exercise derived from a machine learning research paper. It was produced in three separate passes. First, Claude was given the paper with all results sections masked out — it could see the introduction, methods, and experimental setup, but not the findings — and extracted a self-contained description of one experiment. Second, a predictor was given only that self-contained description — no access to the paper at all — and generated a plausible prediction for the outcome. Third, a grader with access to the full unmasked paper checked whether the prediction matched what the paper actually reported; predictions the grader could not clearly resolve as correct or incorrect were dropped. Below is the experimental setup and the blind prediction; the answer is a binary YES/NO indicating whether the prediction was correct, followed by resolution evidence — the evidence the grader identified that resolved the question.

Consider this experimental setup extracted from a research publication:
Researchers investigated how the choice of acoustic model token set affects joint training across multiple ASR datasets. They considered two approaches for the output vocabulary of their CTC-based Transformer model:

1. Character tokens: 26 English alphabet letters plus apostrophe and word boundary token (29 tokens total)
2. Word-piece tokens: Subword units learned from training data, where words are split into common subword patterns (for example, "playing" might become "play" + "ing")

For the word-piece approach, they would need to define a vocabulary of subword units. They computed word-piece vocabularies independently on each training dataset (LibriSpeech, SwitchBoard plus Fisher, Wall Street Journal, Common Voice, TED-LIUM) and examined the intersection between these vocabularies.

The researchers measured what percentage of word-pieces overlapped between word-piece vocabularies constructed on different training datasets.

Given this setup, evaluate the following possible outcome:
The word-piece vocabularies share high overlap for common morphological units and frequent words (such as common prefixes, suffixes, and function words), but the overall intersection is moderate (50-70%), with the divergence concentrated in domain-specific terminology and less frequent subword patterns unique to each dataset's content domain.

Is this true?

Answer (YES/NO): NO